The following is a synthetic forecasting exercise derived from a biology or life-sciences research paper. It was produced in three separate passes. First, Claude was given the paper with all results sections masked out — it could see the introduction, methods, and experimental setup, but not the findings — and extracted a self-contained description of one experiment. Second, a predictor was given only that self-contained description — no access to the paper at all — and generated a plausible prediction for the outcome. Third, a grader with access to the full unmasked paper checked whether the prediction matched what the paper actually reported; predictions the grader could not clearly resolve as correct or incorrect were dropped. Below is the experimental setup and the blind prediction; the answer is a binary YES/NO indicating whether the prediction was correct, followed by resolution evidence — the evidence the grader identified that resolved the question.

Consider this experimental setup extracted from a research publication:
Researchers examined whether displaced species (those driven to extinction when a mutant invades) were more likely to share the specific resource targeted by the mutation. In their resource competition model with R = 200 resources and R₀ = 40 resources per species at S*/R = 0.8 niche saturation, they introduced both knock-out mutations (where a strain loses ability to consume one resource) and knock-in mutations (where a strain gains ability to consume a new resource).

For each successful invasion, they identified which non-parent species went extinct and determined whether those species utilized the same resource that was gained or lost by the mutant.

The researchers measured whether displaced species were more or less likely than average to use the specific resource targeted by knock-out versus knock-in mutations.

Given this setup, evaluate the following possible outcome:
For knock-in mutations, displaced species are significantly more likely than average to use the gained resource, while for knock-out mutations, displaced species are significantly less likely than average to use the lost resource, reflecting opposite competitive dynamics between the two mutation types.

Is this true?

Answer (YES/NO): YES